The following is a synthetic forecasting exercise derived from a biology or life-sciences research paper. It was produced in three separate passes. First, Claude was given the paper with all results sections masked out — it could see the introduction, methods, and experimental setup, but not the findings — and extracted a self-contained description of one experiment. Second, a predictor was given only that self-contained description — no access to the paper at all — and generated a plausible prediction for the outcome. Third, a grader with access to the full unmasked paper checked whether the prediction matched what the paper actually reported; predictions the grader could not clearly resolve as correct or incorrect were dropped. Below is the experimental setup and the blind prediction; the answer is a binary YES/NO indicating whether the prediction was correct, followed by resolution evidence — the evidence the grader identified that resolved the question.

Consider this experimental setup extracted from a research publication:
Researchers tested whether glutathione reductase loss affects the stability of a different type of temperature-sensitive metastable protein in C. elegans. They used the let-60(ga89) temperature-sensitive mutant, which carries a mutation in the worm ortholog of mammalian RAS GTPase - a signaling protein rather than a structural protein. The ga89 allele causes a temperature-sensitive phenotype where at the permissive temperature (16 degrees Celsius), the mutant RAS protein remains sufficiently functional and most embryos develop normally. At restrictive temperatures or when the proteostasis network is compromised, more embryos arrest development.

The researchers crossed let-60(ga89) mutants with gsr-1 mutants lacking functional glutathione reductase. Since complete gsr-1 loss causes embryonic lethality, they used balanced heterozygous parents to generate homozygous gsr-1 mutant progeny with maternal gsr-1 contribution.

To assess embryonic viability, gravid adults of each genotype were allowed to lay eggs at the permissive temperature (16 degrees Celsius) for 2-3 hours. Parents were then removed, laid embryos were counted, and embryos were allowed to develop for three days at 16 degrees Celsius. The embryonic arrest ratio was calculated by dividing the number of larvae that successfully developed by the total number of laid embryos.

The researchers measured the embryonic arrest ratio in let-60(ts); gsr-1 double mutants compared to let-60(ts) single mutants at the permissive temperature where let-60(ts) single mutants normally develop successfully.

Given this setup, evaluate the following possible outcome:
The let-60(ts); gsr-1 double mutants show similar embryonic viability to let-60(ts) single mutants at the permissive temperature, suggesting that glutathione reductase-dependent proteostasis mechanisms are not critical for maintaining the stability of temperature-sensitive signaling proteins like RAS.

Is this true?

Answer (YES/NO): NO